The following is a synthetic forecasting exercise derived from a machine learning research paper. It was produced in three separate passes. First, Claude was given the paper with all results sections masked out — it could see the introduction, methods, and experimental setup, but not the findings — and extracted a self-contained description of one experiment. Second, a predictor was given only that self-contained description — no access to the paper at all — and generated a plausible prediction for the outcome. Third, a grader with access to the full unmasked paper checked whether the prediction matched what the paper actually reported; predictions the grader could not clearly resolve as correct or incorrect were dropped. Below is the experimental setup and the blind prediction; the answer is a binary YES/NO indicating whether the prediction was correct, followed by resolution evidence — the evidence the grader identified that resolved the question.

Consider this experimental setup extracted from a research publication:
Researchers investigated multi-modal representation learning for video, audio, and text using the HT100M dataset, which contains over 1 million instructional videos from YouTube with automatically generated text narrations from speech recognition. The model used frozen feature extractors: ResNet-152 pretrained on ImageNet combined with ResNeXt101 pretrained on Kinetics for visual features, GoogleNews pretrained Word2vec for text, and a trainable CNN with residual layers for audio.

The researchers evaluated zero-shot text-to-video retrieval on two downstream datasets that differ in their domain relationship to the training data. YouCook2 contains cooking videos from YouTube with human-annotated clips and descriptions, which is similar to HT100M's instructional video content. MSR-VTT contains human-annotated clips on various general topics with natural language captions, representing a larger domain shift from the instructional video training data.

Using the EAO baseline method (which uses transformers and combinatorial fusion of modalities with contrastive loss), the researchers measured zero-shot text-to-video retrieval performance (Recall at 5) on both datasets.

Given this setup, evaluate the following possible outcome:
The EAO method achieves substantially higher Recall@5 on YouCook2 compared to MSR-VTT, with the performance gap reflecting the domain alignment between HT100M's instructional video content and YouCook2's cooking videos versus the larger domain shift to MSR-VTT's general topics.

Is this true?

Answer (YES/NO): YES